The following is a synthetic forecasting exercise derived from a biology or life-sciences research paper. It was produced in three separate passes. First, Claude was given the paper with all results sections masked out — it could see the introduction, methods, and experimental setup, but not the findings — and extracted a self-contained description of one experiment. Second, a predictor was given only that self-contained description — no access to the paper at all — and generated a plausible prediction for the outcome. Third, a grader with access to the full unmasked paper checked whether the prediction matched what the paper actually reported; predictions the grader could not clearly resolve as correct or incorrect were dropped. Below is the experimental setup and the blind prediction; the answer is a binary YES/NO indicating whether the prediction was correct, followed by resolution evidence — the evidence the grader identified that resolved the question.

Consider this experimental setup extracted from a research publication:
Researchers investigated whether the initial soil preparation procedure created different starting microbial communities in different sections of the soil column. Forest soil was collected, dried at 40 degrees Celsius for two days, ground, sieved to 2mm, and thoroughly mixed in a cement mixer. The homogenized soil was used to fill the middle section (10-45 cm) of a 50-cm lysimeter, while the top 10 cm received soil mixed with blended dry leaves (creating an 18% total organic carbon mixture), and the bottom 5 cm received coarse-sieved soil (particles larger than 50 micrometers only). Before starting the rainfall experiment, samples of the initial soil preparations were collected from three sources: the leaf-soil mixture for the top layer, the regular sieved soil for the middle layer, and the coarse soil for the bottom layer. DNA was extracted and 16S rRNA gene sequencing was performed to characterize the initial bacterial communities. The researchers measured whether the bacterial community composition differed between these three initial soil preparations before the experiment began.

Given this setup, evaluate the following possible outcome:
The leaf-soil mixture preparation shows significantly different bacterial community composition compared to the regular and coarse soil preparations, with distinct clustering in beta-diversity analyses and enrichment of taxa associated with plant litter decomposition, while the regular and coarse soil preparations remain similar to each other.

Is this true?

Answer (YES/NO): YES